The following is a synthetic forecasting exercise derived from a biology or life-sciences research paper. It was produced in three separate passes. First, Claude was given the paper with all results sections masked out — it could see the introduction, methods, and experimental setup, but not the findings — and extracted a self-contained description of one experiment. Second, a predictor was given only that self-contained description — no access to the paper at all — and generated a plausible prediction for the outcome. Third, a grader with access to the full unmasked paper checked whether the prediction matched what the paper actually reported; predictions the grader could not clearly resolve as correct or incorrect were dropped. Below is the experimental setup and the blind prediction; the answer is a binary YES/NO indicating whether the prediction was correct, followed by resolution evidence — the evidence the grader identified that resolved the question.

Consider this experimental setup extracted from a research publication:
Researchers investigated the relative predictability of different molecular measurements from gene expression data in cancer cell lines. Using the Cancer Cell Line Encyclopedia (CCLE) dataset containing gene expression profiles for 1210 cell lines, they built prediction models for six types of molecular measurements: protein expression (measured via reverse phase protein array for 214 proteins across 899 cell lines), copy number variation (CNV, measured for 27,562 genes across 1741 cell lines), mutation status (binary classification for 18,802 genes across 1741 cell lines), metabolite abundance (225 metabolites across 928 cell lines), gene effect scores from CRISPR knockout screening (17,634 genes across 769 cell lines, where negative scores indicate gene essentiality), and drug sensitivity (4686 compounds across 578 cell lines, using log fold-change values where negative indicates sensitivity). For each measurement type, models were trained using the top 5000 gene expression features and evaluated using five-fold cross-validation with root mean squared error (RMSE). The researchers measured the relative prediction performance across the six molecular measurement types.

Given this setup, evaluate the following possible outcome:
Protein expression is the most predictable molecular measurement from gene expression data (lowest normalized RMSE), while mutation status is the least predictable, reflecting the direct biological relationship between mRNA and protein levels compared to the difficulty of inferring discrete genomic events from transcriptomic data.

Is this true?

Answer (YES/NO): NO